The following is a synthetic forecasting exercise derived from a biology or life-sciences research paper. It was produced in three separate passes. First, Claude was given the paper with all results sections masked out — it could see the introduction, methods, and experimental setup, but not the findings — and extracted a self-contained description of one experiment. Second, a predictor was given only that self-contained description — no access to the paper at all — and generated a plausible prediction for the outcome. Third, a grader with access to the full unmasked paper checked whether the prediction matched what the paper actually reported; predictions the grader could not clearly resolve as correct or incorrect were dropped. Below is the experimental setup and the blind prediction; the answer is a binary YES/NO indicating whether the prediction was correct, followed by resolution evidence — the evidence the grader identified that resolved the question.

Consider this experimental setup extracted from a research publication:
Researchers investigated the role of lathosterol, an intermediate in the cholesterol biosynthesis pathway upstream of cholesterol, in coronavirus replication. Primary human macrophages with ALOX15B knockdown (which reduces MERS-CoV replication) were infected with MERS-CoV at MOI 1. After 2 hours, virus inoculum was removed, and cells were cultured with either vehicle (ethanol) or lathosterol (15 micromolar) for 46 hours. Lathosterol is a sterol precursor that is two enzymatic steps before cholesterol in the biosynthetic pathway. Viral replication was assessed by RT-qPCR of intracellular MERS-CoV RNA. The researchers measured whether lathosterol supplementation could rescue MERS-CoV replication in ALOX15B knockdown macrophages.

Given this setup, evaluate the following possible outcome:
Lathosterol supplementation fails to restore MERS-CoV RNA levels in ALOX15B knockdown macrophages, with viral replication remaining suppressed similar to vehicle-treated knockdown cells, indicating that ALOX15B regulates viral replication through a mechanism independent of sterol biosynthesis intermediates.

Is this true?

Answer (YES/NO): YES